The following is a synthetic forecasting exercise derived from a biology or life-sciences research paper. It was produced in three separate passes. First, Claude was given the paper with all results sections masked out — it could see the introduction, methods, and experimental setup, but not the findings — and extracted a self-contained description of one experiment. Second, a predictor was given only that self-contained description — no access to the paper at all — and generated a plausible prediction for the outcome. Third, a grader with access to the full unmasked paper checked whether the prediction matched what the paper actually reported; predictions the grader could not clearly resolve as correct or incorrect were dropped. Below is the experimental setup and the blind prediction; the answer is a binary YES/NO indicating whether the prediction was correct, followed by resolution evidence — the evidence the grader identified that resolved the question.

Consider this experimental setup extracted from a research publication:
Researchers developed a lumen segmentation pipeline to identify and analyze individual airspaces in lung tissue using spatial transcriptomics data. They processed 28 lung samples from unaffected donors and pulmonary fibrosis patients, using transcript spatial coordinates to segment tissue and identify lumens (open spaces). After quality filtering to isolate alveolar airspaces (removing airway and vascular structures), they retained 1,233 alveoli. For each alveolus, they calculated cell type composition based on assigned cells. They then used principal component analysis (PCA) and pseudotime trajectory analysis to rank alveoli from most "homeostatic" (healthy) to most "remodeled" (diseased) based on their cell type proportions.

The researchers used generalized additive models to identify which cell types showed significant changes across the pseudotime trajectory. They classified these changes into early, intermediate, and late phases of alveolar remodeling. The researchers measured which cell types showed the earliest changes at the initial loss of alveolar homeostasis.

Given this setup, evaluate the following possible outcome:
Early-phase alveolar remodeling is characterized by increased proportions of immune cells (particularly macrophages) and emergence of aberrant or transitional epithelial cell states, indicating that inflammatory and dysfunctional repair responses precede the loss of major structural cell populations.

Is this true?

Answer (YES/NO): NO